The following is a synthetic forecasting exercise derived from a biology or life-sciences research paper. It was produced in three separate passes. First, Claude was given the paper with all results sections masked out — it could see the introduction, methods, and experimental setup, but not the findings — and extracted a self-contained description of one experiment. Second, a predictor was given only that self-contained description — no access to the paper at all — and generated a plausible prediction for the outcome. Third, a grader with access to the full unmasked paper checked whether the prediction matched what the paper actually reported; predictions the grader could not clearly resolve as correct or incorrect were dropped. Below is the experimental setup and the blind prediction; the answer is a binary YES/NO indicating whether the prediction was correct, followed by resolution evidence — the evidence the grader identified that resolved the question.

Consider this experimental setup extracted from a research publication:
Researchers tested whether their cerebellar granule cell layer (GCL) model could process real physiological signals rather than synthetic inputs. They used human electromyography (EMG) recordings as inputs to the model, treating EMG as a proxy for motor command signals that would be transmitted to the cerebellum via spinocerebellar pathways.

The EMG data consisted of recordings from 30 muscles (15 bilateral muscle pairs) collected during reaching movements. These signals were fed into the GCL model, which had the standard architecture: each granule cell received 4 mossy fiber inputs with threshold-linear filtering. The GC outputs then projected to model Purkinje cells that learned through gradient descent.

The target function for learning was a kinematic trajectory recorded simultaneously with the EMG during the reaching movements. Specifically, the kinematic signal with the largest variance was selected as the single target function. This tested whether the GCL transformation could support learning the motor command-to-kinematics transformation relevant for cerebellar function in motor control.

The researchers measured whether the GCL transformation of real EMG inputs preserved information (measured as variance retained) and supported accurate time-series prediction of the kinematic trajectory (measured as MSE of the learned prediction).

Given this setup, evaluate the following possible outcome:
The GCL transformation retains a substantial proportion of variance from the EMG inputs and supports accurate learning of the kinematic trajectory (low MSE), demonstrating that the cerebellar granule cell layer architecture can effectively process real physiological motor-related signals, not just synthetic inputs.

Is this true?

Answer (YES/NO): YES